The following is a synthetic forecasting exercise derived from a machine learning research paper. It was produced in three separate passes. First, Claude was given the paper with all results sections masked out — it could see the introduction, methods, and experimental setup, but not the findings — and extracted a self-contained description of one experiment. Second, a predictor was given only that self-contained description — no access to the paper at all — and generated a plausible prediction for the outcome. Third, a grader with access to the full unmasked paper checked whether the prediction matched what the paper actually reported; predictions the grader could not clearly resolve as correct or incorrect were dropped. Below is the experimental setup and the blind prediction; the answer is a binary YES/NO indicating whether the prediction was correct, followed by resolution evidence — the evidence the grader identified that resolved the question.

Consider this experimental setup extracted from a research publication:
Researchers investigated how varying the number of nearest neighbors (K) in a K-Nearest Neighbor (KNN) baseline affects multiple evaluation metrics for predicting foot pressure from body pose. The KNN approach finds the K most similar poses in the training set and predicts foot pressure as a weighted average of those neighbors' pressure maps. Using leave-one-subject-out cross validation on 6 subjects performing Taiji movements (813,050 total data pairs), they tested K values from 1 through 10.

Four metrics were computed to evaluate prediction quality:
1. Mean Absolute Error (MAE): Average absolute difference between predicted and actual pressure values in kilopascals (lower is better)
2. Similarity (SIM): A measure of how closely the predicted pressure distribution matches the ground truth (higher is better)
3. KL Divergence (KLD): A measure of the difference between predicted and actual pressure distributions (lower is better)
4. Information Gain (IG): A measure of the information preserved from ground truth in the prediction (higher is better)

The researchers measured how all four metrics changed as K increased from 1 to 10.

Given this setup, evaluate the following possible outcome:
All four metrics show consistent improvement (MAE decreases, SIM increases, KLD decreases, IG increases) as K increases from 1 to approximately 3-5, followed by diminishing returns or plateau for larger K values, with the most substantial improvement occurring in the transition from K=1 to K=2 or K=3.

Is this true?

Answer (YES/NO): NO